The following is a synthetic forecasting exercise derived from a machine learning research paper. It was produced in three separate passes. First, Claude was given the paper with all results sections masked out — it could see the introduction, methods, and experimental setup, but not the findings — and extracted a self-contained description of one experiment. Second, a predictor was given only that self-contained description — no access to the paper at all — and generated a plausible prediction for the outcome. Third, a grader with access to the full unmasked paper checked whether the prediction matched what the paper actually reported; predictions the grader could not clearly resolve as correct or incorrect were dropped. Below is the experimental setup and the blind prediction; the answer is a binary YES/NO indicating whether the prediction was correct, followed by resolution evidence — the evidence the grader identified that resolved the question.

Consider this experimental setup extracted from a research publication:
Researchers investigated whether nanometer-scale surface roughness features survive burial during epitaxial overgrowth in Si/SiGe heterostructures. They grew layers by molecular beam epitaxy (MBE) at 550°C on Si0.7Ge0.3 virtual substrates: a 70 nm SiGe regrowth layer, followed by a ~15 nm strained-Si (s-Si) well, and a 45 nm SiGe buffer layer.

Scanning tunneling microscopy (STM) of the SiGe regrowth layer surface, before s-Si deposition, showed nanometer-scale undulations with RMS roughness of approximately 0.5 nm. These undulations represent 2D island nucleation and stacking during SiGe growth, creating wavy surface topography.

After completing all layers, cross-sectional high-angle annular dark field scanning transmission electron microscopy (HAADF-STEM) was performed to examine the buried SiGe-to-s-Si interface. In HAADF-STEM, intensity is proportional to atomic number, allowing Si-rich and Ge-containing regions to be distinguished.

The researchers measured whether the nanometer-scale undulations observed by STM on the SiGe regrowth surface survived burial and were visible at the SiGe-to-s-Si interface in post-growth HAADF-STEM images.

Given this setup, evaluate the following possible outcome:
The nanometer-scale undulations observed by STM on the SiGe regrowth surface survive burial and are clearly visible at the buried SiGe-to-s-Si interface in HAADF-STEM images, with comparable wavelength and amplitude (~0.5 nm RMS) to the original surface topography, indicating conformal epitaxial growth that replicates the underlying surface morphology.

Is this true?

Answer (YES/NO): NO